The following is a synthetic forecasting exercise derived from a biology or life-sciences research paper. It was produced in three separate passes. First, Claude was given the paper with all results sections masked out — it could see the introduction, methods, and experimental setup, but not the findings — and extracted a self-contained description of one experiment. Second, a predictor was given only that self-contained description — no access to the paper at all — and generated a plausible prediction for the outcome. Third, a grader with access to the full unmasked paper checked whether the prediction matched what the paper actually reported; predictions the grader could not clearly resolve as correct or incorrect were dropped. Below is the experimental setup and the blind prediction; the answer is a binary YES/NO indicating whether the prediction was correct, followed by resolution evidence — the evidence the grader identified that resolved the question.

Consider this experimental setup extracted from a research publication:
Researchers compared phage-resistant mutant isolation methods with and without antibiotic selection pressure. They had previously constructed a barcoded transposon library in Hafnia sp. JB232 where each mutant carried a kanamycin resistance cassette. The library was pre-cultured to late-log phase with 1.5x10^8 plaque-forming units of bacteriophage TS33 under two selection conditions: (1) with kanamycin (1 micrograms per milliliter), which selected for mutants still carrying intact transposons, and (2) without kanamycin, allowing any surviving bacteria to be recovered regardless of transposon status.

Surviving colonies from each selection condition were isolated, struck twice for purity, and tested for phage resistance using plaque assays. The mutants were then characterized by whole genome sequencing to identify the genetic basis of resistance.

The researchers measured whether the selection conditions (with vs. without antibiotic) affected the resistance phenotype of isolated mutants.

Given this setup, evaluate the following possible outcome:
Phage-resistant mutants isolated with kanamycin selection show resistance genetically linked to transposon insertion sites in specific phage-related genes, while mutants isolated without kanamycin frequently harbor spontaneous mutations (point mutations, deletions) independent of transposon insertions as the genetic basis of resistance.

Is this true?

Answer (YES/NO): NO